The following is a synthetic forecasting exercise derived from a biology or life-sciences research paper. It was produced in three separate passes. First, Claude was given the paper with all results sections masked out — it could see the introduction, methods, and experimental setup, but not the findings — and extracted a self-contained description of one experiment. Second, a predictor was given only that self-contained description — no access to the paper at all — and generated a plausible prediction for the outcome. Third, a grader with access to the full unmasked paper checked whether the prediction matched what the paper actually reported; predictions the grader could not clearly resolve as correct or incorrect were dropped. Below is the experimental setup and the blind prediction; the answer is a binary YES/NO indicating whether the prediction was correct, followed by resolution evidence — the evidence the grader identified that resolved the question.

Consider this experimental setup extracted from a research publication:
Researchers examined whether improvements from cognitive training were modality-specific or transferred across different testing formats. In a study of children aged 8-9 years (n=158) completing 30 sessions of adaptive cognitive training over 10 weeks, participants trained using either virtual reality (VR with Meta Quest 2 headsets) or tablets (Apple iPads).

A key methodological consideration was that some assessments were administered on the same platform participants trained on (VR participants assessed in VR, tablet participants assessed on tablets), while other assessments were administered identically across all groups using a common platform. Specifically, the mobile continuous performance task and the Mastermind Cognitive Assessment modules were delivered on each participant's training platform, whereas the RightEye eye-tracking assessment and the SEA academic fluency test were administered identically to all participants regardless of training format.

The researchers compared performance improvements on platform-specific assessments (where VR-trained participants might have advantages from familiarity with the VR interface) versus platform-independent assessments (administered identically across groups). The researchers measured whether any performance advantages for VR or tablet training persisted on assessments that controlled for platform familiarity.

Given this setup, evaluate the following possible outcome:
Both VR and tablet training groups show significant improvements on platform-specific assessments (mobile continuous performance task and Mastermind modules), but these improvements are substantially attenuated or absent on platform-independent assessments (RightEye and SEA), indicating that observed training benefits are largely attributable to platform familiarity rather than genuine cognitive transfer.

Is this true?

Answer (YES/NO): NO